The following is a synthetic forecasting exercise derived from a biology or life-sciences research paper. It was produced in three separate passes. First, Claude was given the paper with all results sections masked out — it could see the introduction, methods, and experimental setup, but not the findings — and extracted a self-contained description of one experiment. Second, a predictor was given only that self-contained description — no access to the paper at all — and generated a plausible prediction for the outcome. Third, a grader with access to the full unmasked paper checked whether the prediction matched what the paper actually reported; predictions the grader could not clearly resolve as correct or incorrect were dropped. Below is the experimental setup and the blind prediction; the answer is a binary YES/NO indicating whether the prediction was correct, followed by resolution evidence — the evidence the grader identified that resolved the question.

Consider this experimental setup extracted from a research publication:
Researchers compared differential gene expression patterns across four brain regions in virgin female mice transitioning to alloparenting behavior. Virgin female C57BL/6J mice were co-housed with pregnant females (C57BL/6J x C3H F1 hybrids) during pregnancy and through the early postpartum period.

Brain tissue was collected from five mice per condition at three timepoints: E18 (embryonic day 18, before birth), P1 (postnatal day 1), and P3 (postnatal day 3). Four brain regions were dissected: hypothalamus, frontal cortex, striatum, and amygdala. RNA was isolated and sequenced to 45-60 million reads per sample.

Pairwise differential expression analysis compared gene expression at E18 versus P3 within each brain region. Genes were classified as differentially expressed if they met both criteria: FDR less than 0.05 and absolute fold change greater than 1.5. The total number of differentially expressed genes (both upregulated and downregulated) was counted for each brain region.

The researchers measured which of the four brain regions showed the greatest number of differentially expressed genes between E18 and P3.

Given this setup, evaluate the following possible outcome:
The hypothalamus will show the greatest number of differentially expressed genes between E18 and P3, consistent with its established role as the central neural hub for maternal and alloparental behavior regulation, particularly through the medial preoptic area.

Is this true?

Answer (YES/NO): NO